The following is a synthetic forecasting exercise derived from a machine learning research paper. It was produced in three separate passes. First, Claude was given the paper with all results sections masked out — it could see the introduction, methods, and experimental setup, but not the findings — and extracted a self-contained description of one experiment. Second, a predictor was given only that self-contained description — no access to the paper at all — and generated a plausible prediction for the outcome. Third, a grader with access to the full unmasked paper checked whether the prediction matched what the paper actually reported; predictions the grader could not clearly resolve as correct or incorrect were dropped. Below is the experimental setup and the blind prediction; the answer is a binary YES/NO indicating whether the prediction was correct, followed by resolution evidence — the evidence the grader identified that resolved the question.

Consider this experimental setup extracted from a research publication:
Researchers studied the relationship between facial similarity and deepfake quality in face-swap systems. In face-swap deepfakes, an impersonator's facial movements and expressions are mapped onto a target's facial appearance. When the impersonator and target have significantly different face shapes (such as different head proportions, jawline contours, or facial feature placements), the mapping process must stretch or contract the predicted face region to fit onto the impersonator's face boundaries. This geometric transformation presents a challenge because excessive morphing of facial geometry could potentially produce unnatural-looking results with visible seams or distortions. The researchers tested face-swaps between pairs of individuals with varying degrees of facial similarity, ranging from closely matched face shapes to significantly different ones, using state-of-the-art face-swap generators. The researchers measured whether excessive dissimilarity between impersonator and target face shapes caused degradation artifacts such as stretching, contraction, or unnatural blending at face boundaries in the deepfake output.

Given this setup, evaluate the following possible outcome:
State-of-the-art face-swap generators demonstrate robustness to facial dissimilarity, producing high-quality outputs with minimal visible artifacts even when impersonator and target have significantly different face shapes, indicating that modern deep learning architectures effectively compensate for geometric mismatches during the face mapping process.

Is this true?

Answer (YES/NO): NO